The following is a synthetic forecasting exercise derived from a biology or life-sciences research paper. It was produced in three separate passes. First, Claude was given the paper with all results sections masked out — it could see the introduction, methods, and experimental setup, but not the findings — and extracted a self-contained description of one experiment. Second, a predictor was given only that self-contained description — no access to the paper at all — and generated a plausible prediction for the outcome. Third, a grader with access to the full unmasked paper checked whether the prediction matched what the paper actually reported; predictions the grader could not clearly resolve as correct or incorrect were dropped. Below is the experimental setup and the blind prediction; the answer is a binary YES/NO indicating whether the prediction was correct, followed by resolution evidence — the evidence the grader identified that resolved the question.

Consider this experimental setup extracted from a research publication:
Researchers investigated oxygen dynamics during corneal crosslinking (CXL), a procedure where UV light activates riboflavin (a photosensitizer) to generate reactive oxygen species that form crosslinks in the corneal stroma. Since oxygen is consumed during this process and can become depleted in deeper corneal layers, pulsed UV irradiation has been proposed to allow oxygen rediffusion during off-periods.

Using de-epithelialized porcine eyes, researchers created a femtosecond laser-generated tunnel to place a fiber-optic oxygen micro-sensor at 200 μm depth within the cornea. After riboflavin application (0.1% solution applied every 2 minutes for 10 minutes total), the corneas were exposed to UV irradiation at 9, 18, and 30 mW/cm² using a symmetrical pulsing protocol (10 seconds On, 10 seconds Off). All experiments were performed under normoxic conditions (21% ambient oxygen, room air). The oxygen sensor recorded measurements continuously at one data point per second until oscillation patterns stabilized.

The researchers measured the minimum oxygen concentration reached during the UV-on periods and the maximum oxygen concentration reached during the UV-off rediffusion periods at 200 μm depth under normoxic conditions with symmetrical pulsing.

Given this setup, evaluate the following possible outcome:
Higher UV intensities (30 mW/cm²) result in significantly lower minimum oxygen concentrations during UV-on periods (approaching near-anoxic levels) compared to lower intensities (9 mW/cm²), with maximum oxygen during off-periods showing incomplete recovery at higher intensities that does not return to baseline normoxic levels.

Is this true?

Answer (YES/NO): NO